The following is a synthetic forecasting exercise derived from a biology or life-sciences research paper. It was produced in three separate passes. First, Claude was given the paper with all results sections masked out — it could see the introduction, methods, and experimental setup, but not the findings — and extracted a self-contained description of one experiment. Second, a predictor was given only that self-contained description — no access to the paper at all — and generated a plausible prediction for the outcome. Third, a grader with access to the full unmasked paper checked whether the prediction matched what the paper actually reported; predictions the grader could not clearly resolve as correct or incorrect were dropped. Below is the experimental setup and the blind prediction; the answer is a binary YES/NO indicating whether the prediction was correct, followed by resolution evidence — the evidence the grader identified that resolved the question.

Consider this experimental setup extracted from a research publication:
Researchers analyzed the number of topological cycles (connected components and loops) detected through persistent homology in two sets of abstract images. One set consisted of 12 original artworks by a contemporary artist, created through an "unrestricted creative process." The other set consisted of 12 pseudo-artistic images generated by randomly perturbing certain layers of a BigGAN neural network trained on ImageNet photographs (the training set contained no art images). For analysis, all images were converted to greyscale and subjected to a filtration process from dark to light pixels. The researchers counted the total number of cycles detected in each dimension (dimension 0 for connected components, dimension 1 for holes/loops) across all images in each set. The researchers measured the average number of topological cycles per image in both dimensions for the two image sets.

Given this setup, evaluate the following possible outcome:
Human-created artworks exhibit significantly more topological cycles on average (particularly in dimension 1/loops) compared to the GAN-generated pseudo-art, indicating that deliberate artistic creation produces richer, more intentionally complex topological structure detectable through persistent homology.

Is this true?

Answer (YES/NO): YES